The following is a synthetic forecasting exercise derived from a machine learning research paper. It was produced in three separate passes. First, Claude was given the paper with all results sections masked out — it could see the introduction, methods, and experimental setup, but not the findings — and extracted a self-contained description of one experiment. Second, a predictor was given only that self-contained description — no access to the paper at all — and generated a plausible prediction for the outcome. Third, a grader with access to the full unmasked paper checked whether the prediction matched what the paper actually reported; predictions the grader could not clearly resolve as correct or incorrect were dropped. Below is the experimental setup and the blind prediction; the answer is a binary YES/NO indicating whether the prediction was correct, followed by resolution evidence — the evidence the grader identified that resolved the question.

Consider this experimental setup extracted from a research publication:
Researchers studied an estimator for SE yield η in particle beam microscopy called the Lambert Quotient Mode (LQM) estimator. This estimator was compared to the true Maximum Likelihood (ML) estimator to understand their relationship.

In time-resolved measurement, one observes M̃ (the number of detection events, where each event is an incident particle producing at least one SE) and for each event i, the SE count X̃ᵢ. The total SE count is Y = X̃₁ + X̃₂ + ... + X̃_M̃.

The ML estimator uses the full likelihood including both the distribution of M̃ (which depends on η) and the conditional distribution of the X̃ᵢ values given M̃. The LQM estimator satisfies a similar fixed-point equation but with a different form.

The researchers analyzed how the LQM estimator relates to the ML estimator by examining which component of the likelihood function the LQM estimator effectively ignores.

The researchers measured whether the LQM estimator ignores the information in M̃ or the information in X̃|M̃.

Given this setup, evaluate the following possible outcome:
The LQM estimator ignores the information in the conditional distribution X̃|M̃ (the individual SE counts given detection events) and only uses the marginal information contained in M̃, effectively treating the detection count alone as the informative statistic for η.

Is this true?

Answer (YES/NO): NO